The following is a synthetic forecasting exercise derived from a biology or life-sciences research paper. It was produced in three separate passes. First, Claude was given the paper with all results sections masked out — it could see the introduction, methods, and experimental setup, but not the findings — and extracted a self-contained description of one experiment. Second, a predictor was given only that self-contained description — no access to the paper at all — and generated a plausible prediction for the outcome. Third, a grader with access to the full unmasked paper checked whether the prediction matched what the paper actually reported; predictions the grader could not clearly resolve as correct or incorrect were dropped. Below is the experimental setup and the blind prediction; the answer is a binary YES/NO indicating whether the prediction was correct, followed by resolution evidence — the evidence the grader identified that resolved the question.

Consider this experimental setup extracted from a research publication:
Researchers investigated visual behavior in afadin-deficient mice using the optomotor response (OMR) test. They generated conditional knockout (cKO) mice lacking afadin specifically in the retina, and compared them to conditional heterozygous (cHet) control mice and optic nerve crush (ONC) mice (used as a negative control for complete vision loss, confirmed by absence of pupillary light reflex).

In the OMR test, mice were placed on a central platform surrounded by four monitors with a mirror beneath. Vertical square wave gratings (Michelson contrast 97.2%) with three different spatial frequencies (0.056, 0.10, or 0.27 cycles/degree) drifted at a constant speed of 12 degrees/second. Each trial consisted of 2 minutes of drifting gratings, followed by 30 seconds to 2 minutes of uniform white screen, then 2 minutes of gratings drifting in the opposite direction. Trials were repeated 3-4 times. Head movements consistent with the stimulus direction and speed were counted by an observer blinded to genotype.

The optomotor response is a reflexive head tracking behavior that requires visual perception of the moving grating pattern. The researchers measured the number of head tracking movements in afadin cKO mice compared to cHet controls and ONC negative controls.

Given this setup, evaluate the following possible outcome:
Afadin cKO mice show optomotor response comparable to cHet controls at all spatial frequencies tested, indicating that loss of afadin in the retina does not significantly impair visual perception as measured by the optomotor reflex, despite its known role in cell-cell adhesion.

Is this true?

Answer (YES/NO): NO